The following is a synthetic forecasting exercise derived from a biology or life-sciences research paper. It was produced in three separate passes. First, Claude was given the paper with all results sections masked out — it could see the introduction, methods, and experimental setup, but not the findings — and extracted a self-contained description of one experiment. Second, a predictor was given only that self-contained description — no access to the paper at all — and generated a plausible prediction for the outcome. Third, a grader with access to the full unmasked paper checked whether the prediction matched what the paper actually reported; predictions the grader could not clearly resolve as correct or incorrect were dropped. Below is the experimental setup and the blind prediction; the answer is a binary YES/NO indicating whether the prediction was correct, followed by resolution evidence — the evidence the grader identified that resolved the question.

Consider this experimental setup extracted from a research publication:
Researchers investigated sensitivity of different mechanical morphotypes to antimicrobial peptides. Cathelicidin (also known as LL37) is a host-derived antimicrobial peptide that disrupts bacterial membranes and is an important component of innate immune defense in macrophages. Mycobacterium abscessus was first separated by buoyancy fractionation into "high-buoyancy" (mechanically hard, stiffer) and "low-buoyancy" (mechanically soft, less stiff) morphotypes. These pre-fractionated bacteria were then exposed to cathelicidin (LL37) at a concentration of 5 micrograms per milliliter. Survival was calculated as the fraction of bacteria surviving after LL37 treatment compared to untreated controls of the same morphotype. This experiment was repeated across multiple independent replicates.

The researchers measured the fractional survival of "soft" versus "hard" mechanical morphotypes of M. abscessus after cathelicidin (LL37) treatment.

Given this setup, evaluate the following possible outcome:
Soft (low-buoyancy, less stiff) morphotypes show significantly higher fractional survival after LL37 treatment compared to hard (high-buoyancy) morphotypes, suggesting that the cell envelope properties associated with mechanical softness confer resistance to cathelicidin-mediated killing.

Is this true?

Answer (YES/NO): YES